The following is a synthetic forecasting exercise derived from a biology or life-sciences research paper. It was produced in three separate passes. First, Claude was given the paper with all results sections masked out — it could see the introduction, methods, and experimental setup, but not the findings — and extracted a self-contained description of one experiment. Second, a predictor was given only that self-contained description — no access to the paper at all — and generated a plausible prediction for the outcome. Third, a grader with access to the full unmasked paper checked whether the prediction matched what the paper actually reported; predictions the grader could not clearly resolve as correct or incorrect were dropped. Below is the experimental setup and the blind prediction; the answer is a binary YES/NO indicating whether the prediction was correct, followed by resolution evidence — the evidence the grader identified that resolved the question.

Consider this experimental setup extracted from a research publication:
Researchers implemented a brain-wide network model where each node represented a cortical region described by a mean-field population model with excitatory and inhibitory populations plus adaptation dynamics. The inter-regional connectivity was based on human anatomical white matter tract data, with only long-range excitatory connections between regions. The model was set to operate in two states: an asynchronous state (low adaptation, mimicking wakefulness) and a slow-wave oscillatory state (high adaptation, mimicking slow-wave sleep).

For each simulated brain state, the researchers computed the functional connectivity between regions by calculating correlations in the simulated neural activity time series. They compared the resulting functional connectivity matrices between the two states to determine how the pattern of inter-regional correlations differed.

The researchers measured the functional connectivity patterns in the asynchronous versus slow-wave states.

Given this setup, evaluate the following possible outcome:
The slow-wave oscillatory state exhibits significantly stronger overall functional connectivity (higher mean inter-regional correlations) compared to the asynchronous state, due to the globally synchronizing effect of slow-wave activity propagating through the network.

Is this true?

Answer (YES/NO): YES